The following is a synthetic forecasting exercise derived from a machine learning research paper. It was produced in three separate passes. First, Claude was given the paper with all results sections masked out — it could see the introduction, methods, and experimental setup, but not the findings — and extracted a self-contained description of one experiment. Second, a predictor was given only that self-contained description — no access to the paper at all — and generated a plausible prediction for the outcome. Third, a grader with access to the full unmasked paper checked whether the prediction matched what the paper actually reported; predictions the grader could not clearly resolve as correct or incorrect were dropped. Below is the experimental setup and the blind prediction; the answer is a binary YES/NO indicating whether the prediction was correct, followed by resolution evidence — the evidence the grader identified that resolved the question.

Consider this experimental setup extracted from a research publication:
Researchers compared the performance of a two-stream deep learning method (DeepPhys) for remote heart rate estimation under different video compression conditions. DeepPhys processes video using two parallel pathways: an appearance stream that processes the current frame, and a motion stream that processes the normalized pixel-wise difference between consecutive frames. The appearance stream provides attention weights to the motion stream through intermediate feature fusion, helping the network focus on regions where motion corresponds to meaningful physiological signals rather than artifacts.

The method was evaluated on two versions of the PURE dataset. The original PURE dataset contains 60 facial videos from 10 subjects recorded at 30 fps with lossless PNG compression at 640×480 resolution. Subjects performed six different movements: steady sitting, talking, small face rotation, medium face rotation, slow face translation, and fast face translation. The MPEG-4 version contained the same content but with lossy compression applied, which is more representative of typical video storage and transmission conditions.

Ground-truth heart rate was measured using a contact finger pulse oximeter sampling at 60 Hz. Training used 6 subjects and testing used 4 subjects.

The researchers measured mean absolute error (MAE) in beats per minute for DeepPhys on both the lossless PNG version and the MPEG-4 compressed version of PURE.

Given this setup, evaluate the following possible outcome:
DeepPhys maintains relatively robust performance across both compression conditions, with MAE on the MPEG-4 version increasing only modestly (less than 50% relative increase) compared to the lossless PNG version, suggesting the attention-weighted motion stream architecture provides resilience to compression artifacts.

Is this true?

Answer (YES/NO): NO